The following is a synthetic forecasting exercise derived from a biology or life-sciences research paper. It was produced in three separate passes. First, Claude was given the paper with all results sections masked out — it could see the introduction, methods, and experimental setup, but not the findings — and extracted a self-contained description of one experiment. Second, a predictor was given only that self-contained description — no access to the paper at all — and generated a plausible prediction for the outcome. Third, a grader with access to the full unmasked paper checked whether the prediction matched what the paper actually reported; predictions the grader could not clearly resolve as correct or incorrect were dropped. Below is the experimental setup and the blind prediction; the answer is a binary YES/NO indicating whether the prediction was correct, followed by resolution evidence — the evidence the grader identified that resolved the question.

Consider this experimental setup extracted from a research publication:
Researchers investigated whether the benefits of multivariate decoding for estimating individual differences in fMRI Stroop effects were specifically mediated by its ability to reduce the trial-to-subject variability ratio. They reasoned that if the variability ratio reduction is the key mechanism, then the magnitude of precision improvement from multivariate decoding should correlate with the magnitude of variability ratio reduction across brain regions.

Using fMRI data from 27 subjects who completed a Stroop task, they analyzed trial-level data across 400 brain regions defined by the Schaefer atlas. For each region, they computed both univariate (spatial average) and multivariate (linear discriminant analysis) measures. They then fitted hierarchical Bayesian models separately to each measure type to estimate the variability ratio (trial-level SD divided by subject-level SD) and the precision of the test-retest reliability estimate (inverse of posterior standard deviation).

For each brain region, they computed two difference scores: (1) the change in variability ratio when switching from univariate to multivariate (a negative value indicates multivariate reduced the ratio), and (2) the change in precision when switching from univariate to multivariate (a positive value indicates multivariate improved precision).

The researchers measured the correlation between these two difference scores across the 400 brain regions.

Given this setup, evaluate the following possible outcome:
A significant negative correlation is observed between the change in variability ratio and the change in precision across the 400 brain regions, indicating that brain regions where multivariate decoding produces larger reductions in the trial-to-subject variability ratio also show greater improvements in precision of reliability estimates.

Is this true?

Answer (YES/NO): NO